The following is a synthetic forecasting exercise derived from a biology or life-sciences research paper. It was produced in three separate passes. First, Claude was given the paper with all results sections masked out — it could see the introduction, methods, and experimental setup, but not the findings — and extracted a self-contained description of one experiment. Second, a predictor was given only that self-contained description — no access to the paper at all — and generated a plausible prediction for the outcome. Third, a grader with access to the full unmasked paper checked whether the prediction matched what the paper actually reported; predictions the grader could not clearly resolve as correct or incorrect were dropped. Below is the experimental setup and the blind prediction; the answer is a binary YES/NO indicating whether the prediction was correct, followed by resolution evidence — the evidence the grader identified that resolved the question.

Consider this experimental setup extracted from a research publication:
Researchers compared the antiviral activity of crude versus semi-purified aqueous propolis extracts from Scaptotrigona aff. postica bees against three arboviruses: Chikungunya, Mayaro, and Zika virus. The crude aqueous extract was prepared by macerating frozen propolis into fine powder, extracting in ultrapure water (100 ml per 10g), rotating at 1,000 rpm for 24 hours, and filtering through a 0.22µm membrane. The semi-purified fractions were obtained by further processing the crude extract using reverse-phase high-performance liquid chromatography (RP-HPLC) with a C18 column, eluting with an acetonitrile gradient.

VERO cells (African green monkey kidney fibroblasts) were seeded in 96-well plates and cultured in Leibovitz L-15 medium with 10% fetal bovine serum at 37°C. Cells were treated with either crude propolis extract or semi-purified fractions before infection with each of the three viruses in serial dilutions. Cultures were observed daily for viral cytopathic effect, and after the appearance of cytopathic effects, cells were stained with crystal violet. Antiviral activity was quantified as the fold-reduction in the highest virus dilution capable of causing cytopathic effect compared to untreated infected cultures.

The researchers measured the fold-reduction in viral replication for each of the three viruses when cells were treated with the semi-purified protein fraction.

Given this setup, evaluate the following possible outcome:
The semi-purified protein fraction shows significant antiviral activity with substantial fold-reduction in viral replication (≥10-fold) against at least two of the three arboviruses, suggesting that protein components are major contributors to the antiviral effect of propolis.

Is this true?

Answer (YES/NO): YES